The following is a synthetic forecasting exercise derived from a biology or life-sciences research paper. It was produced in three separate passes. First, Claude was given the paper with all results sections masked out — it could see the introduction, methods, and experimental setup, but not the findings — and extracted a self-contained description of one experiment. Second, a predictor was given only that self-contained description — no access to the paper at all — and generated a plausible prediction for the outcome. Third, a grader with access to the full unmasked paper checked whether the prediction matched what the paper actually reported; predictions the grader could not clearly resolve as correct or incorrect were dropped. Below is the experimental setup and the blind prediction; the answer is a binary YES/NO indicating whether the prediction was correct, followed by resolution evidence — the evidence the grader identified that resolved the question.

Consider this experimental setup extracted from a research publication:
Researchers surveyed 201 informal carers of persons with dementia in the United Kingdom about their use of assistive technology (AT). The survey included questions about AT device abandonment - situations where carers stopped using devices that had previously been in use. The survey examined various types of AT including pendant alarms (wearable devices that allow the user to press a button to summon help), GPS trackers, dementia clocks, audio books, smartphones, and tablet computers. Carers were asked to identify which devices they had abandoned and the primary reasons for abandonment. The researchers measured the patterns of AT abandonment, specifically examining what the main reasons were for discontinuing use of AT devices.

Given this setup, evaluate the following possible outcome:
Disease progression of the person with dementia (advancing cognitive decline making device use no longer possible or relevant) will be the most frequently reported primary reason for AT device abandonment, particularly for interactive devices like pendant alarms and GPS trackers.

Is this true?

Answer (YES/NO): YES